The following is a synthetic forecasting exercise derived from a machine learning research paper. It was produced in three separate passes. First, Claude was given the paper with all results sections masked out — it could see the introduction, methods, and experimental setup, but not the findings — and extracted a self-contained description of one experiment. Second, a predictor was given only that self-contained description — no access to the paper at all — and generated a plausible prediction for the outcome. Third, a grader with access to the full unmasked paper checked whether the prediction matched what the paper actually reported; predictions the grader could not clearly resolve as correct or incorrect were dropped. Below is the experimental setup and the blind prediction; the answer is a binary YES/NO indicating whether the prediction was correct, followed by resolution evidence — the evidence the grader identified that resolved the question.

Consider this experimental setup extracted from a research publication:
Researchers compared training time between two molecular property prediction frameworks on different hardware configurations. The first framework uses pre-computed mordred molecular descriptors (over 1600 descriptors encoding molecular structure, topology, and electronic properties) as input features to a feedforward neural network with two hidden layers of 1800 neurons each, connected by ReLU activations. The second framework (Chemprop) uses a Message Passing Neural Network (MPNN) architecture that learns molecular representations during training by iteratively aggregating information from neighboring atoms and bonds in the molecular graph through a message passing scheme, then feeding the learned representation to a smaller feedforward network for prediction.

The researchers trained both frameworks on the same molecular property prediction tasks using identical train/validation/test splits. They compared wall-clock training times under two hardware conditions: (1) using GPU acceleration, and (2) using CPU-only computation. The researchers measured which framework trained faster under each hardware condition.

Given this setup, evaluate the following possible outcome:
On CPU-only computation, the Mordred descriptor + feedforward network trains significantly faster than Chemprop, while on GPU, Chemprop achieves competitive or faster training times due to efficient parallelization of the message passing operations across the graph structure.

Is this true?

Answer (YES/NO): NO